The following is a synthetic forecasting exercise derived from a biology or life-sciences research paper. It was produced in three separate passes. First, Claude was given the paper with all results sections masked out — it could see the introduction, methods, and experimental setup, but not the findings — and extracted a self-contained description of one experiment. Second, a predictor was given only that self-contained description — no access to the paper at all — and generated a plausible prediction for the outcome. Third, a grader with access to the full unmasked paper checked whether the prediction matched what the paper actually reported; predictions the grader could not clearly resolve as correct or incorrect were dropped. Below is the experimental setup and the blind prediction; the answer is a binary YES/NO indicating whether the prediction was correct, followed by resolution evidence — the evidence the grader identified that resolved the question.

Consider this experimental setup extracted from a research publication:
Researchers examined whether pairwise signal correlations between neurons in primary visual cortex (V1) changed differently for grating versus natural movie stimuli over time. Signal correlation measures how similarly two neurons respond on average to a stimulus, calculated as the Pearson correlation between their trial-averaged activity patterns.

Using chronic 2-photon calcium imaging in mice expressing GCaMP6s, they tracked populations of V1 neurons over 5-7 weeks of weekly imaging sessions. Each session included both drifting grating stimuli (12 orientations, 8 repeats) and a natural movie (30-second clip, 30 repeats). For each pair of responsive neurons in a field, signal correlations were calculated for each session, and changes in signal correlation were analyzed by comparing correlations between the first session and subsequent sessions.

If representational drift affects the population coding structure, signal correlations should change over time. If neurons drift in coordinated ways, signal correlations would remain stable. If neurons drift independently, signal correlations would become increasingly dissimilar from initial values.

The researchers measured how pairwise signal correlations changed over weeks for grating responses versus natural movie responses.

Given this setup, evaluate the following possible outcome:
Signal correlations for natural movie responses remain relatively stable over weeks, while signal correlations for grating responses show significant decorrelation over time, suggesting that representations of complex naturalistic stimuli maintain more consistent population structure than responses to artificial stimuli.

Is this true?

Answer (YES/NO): NO